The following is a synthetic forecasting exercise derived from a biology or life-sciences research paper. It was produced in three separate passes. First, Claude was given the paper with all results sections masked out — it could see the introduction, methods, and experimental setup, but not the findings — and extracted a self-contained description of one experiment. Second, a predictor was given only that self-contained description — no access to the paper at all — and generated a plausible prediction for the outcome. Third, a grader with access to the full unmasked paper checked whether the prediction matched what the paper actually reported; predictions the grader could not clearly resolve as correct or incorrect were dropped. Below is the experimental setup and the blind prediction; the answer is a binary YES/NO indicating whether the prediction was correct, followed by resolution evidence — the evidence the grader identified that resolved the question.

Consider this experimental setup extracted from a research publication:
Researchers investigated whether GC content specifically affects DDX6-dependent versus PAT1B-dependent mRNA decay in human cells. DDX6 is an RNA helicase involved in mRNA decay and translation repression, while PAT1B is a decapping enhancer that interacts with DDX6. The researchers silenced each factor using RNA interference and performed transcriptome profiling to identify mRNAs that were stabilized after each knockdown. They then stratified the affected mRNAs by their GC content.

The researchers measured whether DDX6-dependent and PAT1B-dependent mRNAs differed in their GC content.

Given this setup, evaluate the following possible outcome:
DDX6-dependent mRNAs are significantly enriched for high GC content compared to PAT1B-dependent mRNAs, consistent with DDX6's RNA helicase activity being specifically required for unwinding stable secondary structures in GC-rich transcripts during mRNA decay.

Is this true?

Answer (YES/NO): YES